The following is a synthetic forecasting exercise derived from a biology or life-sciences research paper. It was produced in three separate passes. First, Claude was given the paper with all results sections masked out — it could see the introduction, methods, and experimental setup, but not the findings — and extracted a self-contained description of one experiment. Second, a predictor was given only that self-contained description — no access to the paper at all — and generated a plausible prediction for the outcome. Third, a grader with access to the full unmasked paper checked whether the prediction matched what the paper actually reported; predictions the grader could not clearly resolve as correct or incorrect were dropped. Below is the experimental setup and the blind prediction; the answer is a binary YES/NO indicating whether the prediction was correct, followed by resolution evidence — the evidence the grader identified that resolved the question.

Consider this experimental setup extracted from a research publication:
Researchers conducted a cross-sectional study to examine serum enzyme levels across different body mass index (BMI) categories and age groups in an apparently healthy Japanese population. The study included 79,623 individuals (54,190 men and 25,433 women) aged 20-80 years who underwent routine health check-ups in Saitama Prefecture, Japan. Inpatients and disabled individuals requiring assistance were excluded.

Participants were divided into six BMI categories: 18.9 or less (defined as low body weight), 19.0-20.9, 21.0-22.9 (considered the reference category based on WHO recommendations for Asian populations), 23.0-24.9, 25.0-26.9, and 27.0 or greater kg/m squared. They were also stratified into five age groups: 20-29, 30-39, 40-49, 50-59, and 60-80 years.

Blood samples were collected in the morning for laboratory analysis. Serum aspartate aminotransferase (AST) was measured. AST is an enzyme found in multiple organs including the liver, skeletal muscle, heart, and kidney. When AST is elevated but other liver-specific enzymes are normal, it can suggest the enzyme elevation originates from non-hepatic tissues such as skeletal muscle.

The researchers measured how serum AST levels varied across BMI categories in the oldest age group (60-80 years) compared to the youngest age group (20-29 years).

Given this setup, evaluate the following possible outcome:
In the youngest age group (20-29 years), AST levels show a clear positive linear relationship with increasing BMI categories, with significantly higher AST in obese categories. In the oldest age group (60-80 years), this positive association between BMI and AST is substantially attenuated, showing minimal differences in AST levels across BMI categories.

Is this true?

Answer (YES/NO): NO